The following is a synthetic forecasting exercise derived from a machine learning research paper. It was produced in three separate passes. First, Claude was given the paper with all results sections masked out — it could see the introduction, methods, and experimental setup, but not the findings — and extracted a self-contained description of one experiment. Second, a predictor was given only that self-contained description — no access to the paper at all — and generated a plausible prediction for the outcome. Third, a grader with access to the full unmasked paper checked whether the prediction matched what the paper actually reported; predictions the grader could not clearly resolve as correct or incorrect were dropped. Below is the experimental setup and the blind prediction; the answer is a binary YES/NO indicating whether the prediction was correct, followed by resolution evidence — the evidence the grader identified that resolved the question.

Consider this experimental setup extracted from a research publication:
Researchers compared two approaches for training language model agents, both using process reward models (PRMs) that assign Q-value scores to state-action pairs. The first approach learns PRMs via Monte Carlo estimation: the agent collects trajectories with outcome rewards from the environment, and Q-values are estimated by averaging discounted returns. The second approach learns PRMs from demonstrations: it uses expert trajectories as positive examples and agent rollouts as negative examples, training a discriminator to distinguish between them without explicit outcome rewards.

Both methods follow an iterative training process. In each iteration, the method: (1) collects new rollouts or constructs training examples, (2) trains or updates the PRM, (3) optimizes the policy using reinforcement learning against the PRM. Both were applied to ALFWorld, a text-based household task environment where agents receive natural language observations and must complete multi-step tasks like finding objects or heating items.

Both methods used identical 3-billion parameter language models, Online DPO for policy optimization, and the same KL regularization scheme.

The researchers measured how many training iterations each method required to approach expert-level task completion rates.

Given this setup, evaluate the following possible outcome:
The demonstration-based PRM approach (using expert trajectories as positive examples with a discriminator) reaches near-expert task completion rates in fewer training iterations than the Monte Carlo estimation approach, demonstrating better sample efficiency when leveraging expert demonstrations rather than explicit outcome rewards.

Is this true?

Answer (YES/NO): YES